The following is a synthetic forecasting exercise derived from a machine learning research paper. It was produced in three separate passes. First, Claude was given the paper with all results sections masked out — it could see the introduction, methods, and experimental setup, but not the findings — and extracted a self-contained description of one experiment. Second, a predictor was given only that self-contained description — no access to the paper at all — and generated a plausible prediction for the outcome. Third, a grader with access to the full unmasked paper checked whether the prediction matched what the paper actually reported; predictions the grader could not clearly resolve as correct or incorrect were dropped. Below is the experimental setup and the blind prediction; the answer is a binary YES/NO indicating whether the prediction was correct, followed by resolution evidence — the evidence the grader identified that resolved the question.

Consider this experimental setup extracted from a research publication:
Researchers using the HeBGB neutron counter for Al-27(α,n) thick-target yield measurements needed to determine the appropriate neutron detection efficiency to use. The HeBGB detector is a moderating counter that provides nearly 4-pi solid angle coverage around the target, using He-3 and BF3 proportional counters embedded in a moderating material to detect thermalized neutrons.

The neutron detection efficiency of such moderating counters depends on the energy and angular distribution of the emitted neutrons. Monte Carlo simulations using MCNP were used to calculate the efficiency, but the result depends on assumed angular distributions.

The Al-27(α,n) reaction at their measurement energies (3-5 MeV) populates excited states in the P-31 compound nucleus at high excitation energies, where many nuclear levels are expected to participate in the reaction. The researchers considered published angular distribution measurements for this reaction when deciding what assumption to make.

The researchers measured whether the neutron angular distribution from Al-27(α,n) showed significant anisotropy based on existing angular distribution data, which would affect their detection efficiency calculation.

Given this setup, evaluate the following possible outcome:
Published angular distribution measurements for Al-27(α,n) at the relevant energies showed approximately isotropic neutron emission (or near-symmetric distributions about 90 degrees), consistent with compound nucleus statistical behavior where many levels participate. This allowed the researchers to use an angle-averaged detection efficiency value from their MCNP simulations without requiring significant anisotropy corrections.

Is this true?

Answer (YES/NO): YES